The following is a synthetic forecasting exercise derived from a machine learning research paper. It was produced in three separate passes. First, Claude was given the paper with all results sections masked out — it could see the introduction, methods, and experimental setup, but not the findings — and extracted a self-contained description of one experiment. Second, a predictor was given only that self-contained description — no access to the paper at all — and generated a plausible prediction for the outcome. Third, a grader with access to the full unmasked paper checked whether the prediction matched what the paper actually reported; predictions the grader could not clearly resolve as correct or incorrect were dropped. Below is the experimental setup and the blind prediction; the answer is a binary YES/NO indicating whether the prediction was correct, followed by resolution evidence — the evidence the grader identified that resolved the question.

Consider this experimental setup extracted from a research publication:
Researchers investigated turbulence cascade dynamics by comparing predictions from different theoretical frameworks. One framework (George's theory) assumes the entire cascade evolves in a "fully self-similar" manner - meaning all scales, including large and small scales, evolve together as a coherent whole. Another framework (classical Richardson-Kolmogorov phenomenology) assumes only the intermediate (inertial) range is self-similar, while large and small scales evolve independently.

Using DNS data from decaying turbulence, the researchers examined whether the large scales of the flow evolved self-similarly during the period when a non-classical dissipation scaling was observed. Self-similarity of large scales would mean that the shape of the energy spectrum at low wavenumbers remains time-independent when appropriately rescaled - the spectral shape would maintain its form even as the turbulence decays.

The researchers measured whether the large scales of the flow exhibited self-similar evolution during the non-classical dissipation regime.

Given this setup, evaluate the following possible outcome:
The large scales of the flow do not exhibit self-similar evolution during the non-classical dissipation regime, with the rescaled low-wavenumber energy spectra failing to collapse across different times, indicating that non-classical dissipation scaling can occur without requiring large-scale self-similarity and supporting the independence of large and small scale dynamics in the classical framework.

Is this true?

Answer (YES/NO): YES